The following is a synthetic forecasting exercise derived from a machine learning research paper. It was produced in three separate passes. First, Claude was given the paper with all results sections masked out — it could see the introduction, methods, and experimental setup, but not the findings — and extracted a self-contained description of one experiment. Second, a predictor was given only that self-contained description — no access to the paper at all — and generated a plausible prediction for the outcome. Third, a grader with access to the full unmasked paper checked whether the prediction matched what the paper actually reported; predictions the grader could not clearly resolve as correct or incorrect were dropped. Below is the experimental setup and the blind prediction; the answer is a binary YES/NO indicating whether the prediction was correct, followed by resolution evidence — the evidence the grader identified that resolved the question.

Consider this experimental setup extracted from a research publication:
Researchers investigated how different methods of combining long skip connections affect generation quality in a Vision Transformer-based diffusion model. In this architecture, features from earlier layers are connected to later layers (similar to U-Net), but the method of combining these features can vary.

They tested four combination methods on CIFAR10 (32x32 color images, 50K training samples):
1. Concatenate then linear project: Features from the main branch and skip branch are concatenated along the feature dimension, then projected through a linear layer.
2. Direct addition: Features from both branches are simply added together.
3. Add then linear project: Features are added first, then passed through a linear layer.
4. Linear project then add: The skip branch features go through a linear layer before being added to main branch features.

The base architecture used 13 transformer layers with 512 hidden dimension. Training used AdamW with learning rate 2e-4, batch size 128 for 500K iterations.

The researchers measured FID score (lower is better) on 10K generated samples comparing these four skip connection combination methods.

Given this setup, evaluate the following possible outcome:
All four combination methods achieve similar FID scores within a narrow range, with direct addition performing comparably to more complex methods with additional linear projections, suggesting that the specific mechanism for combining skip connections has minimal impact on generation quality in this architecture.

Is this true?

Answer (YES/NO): NO